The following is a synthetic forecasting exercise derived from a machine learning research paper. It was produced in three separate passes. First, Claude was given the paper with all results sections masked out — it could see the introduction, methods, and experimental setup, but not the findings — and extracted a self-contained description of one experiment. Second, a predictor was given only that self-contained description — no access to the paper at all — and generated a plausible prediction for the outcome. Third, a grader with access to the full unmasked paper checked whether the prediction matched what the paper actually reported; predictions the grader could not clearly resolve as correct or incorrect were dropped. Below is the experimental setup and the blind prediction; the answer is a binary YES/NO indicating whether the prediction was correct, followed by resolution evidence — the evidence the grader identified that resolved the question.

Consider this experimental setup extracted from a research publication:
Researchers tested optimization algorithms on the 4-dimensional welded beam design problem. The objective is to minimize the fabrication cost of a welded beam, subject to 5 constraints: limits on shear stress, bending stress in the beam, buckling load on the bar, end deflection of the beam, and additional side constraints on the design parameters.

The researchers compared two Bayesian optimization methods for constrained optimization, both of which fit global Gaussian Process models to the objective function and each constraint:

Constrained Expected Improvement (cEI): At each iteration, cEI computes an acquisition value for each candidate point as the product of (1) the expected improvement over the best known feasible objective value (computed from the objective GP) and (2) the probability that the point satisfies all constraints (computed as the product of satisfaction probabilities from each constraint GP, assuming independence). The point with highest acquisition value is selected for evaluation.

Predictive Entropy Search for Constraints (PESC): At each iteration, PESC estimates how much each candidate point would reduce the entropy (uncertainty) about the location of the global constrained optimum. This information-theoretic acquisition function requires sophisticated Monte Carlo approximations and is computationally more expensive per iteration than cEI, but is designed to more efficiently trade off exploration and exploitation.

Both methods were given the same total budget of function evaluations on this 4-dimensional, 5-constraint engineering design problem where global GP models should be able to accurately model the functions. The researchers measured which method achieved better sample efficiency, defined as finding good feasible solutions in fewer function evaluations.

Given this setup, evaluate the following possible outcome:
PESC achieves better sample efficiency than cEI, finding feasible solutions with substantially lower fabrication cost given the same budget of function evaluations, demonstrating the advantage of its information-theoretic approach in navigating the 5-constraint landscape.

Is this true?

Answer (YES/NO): NO